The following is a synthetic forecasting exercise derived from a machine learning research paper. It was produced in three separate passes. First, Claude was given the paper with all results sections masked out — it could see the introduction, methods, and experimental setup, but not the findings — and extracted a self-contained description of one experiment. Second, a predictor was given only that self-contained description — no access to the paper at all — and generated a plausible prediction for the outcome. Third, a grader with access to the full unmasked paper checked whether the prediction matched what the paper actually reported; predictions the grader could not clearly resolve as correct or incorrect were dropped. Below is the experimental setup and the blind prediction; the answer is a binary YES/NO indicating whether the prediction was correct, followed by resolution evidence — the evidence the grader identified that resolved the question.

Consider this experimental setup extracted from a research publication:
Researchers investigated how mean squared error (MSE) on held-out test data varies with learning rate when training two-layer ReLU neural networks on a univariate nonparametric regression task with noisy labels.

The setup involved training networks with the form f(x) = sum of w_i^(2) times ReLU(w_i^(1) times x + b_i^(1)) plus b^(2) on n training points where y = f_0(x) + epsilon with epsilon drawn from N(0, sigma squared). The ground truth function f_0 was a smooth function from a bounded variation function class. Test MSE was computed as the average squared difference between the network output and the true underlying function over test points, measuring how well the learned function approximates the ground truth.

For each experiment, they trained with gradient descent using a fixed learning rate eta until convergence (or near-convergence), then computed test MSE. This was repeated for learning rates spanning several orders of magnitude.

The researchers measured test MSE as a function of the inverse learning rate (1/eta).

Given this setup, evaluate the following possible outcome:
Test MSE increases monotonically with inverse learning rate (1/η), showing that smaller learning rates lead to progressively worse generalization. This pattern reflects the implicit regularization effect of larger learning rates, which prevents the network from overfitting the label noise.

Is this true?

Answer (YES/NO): NO